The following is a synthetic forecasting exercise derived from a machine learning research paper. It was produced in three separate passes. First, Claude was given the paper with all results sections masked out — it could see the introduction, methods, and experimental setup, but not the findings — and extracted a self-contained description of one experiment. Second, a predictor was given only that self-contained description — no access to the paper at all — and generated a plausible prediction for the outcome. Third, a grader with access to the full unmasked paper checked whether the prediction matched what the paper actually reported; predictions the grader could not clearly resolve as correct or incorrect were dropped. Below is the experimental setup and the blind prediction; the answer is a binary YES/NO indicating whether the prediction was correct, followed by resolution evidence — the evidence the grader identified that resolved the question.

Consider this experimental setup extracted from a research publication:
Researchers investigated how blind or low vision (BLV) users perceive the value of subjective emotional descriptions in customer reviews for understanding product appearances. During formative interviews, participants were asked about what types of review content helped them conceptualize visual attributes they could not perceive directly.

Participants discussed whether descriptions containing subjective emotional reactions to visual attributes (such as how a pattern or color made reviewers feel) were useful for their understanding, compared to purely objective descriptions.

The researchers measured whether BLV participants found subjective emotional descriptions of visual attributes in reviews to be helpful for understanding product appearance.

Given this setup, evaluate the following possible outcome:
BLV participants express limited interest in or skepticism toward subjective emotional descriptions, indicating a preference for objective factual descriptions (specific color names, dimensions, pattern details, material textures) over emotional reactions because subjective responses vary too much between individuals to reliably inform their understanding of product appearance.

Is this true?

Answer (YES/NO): NO